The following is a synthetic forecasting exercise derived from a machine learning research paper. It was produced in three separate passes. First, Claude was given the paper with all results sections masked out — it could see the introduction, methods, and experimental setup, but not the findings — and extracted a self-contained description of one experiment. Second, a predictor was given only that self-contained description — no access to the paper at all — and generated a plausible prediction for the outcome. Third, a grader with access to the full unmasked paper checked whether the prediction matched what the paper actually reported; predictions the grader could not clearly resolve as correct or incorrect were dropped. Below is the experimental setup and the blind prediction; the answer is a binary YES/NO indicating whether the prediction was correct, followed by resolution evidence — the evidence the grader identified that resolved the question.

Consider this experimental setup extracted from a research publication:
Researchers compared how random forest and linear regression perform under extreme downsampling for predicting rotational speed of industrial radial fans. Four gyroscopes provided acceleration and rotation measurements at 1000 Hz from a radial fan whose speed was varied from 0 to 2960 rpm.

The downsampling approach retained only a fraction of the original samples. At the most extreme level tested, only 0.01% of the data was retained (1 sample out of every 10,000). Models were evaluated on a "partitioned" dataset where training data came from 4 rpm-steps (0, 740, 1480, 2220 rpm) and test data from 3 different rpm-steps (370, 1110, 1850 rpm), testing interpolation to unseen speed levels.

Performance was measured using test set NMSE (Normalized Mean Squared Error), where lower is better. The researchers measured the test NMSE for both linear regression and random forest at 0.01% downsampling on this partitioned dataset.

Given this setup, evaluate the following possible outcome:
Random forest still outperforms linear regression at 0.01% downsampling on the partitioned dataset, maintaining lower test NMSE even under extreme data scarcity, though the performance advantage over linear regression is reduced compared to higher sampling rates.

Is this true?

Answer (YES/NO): YES